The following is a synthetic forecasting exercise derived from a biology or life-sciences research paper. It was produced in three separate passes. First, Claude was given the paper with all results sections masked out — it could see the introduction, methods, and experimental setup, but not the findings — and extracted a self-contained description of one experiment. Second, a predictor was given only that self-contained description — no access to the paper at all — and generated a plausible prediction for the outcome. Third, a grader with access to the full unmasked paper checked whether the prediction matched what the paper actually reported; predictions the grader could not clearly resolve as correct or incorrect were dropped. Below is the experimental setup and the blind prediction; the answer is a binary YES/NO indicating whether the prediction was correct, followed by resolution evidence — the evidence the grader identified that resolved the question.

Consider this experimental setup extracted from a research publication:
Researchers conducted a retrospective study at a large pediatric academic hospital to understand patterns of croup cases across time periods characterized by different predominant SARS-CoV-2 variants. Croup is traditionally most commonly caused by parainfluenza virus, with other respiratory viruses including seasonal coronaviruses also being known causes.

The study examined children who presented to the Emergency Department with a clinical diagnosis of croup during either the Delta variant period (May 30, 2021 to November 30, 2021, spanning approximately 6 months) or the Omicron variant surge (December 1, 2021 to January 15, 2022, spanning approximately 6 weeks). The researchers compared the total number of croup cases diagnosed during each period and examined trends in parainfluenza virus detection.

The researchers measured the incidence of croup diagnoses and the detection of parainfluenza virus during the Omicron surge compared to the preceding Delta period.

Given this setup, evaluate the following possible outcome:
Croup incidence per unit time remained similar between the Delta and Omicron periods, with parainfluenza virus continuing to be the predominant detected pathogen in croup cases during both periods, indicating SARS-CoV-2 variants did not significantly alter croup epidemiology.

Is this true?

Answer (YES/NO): NO